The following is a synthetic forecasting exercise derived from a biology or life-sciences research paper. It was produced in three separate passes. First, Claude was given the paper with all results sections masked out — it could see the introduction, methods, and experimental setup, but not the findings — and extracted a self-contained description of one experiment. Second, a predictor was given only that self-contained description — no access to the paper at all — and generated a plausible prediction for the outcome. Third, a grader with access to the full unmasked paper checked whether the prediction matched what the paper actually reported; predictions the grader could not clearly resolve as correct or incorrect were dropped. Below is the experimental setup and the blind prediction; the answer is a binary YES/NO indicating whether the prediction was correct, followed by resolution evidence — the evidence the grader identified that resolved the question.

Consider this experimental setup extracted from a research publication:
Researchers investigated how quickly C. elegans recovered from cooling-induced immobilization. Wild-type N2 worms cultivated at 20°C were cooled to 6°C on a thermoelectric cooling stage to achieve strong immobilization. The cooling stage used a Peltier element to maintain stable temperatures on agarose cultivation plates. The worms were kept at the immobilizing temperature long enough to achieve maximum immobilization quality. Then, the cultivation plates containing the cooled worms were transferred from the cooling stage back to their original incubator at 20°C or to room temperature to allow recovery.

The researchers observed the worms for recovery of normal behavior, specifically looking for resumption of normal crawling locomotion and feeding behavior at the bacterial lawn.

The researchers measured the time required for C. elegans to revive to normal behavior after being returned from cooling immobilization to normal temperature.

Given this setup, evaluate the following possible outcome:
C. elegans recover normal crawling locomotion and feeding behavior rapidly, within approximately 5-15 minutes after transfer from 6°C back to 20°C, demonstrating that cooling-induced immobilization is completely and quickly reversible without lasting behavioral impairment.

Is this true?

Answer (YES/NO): NO